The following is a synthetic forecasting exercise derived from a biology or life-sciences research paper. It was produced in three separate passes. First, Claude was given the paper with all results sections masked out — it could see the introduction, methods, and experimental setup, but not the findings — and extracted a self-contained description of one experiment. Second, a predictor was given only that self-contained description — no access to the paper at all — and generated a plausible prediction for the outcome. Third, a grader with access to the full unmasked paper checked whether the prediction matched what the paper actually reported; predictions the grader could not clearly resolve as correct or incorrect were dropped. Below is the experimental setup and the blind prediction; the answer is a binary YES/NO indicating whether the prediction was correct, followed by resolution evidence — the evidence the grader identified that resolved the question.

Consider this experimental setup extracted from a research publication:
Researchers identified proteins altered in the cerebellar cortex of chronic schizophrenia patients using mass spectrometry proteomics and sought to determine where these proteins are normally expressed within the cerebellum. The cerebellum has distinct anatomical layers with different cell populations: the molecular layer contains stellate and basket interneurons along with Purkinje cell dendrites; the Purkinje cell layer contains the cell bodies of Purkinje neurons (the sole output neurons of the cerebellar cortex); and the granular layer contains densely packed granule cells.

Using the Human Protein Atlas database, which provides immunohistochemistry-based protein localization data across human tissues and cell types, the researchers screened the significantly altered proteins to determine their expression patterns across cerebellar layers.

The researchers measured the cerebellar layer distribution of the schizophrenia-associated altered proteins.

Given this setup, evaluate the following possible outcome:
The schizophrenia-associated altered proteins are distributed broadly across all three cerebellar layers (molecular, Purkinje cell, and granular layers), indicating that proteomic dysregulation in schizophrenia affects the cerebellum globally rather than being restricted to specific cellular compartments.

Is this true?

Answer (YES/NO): YES